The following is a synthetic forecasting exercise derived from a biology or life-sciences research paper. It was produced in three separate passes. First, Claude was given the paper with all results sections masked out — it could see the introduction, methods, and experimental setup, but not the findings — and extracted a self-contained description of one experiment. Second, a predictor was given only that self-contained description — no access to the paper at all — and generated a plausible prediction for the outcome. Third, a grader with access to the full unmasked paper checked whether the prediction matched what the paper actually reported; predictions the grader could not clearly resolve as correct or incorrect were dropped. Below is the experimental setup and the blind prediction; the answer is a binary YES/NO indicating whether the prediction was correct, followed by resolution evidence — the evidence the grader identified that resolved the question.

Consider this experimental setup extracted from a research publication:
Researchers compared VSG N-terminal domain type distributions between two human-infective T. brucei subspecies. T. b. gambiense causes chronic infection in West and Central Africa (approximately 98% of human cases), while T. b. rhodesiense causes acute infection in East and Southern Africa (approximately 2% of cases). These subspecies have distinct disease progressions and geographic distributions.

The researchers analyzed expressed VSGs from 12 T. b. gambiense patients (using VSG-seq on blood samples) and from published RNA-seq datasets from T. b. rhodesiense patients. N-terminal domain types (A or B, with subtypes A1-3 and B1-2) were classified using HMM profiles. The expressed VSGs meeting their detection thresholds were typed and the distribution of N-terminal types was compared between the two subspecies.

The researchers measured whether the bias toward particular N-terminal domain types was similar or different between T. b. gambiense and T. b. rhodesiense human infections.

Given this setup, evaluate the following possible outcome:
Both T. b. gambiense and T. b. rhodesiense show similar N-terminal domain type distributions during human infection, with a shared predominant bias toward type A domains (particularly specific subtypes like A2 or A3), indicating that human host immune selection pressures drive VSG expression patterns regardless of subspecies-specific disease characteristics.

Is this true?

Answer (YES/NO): NO